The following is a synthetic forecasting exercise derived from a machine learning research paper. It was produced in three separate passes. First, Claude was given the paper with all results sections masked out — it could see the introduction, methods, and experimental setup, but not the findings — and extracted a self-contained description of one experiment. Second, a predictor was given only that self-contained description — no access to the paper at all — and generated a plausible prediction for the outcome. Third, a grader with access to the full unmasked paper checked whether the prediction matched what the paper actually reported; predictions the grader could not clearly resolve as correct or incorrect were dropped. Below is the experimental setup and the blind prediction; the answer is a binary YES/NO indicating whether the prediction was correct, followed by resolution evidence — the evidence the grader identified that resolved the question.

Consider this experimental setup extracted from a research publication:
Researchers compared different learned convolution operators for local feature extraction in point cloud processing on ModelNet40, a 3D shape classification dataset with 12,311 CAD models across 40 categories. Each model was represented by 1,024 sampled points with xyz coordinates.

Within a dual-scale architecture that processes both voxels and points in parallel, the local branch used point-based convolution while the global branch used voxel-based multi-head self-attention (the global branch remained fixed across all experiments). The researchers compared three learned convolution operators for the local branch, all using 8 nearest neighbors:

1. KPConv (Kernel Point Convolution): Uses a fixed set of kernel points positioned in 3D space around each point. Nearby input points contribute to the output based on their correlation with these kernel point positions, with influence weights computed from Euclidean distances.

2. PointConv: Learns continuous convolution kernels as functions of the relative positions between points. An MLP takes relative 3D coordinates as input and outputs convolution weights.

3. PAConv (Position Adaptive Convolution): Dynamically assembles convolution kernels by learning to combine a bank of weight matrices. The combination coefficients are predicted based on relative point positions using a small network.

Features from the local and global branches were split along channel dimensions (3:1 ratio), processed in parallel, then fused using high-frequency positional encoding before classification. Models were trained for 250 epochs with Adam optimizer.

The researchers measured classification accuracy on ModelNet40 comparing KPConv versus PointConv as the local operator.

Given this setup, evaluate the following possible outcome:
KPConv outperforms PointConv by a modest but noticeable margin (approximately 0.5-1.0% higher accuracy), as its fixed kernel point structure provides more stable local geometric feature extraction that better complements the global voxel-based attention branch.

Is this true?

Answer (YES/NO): NO